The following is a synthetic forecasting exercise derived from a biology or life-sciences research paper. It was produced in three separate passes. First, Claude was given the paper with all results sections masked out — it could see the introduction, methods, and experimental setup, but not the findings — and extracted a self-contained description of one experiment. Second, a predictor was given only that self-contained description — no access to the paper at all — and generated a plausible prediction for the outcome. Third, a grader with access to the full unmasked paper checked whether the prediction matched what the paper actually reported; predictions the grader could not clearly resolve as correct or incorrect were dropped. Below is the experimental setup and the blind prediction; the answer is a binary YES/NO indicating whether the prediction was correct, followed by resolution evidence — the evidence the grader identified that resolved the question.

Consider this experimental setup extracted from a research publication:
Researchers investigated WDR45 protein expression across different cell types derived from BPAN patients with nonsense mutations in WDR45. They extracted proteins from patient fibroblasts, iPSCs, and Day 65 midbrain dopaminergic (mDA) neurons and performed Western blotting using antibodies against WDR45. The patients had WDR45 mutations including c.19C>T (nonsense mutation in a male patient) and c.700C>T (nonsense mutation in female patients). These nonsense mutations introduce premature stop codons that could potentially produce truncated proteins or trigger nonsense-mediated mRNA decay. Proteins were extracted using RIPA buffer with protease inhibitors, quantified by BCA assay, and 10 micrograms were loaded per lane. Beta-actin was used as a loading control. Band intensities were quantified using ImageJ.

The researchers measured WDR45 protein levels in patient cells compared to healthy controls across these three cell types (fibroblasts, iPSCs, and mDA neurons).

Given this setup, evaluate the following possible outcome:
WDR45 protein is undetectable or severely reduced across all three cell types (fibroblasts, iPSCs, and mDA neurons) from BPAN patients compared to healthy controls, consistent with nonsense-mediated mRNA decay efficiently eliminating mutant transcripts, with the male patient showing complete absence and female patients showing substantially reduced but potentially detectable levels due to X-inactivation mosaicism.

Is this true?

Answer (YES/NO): NO